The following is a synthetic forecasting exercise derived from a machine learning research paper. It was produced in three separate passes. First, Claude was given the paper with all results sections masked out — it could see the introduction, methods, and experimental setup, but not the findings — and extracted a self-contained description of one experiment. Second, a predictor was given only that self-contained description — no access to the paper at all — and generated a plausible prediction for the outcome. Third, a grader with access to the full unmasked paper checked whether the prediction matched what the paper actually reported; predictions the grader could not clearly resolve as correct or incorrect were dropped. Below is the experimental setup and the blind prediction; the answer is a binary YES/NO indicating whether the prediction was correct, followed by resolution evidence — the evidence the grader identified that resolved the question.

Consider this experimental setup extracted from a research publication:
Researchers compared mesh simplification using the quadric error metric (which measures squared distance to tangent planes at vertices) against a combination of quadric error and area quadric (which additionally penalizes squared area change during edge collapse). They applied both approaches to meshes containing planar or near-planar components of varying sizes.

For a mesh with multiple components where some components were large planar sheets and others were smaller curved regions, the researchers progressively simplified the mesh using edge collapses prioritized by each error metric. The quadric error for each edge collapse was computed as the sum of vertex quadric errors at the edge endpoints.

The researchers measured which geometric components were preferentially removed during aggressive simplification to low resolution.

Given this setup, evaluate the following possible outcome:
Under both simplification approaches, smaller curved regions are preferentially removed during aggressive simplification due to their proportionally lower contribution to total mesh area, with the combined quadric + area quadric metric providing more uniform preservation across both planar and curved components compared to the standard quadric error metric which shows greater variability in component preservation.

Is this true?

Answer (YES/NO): NO